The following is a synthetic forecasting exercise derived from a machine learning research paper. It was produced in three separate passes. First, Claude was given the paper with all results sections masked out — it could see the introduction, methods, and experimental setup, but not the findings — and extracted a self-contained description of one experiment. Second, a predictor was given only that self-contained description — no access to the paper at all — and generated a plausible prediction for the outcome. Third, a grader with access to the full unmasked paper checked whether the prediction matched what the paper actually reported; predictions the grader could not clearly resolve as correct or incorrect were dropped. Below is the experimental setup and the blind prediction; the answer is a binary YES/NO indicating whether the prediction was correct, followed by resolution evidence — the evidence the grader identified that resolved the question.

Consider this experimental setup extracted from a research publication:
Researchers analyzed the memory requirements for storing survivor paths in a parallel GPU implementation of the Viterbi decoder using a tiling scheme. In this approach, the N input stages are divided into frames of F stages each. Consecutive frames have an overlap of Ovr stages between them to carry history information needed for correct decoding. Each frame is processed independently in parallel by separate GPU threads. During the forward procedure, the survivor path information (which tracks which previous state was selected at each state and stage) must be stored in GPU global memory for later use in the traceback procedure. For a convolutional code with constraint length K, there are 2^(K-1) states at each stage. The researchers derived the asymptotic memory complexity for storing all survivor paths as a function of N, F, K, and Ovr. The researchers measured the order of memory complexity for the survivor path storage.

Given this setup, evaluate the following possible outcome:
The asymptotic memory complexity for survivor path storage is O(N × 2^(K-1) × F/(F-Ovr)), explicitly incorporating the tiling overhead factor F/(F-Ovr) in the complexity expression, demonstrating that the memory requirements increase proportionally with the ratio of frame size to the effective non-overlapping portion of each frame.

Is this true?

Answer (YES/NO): NO